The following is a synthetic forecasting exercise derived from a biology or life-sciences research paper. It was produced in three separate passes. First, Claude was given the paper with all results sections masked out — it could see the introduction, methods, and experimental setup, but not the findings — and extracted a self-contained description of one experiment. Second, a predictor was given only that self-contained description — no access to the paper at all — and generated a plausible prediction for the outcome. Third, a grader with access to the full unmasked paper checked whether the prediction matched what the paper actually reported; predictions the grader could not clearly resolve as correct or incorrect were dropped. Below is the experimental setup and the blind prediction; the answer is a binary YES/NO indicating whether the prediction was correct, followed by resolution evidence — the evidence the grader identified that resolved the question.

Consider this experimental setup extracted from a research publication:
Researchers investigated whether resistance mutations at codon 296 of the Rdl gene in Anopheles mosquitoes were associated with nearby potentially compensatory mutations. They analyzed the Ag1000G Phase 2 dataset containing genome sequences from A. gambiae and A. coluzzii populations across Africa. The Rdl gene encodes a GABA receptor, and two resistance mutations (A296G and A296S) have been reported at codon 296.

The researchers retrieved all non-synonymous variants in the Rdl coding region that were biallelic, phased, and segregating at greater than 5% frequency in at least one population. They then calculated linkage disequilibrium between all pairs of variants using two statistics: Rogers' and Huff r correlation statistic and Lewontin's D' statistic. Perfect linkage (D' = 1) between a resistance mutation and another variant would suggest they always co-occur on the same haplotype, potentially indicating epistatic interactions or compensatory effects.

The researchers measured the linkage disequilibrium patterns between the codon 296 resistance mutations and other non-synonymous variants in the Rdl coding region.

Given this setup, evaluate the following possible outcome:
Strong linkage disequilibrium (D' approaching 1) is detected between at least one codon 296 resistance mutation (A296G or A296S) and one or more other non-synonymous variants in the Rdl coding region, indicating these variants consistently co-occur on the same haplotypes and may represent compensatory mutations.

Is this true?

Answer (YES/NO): YES